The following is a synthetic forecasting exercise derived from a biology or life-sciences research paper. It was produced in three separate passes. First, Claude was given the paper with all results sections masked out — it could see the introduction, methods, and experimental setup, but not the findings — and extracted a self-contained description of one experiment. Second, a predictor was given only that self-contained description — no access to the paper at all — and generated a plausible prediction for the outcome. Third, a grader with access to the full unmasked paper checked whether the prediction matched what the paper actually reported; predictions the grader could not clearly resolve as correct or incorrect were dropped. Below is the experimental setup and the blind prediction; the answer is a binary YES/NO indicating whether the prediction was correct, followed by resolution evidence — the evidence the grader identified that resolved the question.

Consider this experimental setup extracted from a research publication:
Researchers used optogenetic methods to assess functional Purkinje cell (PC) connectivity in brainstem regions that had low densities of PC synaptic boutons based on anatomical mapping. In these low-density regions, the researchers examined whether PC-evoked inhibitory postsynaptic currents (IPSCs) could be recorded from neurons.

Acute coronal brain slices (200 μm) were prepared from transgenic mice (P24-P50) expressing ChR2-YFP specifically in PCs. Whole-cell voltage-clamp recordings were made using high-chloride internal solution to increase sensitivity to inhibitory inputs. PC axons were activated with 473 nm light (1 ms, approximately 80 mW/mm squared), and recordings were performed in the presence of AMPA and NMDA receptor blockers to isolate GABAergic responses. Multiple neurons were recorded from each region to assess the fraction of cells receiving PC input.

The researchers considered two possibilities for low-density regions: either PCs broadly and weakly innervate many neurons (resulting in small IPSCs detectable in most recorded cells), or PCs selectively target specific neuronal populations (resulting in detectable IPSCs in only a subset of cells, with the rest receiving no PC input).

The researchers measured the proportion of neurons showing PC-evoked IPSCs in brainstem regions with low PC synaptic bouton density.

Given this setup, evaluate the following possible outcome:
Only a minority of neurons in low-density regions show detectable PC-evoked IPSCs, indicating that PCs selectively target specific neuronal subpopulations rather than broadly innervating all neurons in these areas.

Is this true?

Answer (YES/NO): YES